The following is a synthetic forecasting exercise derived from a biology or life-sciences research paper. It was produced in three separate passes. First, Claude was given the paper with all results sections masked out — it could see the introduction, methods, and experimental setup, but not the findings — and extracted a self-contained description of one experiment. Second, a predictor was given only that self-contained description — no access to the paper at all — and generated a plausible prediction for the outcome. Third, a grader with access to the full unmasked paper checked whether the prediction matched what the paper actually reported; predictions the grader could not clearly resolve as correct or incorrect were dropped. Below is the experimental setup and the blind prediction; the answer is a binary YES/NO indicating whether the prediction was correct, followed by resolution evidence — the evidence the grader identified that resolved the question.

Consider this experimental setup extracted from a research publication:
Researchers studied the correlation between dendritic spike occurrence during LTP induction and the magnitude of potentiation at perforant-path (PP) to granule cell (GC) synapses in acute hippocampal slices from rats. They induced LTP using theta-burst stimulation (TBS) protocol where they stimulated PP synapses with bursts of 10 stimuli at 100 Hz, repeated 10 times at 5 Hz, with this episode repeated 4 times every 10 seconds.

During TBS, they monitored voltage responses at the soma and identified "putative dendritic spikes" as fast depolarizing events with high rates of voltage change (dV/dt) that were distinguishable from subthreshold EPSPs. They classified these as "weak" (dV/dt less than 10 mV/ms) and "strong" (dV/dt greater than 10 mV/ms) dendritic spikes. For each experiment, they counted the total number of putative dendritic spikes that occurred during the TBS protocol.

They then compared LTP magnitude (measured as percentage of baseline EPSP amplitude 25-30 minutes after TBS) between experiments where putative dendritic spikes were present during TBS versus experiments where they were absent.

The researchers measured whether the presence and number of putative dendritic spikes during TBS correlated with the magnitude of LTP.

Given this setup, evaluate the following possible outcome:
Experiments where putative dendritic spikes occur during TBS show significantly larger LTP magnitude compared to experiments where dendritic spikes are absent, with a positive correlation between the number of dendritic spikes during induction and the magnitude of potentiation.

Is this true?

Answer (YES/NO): YES